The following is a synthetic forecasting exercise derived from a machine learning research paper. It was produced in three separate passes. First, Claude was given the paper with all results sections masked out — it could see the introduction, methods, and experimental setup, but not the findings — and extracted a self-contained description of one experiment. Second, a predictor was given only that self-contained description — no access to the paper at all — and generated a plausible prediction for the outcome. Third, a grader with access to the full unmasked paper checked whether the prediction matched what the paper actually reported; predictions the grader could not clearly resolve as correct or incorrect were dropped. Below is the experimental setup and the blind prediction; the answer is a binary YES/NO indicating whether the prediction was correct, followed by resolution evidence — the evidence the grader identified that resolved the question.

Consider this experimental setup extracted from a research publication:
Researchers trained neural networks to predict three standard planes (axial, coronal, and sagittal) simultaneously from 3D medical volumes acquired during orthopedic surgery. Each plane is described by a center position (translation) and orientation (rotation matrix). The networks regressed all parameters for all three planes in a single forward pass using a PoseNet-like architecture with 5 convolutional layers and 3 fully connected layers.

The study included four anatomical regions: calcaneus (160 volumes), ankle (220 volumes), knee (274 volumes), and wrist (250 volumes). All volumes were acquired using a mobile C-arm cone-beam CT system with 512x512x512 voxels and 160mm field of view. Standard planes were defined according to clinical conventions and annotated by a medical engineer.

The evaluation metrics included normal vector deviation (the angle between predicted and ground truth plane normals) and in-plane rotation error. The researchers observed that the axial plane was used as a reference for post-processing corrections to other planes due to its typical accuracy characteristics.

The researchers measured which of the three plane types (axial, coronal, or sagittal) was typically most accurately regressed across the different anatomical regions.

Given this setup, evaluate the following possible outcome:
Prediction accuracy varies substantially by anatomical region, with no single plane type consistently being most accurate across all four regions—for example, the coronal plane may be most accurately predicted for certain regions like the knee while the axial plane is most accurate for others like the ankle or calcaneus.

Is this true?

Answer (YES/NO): NO